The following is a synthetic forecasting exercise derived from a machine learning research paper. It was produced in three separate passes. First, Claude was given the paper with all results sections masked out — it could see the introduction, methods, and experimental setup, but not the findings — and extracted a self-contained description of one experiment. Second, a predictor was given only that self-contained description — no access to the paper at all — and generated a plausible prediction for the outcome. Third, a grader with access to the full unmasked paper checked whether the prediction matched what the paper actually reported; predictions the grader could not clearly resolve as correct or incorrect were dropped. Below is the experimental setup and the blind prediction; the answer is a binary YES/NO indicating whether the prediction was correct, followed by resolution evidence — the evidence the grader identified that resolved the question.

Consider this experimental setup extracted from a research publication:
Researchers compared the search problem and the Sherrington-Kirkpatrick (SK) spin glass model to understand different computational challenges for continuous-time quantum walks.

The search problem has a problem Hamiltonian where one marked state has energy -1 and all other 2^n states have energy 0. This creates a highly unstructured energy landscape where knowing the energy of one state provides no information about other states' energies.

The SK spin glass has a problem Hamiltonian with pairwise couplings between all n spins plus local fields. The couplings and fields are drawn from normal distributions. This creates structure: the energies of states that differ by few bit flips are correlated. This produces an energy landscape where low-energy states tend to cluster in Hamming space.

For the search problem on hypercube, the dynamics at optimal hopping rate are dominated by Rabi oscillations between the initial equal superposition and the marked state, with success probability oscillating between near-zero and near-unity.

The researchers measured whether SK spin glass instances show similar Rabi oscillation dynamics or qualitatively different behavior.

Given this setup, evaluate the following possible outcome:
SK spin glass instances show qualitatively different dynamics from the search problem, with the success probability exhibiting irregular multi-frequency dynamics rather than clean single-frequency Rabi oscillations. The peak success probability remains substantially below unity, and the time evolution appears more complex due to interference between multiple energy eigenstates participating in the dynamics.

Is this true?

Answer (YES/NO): YES